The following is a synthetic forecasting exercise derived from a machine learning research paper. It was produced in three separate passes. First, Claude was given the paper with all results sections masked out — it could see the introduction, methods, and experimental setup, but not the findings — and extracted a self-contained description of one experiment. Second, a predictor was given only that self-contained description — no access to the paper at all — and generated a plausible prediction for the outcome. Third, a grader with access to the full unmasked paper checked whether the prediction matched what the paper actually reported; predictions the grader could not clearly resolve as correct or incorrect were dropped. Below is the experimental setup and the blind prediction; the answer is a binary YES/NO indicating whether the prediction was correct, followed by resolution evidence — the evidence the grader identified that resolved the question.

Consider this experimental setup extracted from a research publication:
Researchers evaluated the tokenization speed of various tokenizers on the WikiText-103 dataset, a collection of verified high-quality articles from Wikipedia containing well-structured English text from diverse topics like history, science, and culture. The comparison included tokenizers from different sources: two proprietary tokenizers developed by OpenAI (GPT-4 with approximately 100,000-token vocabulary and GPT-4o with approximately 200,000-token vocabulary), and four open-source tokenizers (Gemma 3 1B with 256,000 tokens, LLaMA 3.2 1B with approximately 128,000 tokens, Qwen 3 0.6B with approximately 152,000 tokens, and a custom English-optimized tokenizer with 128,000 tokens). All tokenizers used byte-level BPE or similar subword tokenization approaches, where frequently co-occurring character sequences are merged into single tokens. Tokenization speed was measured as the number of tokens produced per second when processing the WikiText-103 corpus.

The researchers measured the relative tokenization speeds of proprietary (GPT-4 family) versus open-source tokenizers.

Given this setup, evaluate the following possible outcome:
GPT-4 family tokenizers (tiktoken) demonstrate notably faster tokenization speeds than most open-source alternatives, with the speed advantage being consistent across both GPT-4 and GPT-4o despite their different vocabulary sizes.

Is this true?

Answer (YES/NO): YES